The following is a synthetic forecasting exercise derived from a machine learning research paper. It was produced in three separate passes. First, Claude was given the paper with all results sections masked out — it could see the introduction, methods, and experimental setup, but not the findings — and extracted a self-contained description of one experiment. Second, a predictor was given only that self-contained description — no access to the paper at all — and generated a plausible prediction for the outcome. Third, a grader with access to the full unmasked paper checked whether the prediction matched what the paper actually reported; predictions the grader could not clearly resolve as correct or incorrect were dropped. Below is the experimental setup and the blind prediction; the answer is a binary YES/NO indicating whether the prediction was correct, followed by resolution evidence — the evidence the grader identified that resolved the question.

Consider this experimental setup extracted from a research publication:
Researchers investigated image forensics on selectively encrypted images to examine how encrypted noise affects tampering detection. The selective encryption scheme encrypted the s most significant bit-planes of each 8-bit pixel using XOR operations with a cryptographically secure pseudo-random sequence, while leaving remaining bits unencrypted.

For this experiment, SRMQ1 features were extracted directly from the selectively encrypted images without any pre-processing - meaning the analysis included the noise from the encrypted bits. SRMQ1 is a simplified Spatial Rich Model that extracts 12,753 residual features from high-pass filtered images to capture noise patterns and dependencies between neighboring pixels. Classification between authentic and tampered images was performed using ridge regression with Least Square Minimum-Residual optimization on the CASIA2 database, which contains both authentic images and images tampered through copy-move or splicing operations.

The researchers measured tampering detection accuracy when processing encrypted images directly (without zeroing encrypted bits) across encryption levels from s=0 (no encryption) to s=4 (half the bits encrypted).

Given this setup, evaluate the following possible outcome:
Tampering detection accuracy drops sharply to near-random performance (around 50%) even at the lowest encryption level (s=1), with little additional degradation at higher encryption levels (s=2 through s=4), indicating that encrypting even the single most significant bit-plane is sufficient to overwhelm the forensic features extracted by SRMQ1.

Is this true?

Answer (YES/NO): NO